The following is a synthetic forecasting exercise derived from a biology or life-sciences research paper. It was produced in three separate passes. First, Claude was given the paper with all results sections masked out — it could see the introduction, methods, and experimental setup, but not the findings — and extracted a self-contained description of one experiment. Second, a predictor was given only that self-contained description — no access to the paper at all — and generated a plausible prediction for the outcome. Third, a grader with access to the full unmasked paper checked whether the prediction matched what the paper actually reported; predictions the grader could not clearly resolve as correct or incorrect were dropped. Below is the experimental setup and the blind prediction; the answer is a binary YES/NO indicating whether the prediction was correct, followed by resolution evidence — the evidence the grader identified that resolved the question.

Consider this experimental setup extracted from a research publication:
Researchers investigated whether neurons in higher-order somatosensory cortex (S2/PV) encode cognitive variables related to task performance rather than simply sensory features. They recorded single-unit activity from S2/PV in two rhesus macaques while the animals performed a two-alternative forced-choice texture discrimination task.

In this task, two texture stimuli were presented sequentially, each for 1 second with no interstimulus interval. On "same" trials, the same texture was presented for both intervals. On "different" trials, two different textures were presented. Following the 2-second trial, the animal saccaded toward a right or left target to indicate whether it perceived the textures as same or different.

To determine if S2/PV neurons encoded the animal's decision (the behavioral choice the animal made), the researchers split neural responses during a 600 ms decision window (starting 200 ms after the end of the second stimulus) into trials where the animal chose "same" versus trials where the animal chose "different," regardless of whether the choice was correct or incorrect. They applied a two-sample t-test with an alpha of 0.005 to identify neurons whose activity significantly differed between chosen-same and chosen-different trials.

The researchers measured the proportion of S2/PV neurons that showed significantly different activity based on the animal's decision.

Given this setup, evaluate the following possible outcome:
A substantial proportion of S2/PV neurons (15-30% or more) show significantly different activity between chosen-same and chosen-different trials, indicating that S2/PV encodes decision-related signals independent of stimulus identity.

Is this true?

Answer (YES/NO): YES